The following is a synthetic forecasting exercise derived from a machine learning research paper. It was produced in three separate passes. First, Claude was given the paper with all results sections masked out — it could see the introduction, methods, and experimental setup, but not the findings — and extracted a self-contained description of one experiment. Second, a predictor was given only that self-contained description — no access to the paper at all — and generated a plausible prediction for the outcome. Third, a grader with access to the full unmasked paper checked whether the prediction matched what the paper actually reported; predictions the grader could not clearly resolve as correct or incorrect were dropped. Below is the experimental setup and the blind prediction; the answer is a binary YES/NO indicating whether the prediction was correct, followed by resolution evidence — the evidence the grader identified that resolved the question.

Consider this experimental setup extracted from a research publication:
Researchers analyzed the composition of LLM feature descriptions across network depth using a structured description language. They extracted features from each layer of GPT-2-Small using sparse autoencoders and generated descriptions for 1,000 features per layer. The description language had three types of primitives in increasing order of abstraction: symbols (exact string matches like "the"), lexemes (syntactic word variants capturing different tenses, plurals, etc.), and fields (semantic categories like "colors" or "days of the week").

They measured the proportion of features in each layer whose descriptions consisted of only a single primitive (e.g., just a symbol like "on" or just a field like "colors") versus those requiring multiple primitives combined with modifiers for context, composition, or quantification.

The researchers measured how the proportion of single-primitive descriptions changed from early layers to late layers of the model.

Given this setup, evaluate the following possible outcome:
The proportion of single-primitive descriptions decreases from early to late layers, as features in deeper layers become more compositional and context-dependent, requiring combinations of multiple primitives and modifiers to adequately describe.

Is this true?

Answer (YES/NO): YES